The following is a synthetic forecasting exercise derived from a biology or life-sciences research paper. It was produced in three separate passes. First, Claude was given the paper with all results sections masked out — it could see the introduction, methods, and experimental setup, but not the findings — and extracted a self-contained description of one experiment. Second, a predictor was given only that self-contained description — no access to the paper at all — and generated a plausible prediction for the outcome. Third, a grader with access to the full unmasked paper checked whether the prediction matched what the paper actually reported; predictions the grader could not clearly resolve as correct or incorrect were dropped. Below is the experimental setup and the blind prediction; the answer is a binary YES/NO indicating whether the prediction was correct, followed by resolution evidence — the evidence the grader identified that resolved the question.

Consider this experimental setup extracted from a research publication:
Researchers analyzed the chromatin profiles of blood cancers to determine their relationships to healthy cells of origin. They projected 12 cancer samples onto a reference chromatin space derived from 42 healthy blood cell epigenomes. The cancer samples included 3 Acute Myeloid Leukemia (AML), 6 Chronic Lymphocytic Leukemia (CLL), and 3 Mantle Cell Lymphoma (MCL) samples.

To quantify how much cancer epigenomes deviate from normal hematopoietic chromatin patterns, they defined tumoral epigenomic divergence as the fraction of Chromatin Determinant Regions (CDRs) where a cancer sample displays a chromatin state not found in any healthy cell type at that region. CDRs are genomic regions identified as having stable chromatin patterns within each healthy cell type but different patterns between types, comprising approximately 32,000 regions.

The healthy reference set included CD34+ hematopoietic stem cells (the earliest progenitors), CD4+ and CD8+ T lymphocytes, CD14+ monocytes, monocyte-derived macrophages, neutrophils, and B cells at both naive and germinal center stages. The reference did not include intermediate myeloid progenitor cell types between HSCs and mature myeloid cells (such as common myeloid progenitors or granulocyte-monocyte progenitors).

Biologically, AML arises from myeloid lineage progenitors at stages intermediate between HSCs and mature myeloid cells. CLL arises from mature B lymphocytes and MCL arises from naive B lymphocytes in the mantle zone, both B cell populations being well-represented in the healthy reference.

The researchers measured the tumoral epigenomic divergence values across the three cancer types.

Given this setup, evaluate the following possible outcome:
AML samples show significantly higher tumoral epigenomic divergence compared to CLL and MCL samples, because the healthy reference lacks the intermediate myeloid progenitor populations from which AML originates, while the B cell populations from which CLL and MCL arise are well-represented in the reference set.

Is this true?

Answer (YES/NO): YES